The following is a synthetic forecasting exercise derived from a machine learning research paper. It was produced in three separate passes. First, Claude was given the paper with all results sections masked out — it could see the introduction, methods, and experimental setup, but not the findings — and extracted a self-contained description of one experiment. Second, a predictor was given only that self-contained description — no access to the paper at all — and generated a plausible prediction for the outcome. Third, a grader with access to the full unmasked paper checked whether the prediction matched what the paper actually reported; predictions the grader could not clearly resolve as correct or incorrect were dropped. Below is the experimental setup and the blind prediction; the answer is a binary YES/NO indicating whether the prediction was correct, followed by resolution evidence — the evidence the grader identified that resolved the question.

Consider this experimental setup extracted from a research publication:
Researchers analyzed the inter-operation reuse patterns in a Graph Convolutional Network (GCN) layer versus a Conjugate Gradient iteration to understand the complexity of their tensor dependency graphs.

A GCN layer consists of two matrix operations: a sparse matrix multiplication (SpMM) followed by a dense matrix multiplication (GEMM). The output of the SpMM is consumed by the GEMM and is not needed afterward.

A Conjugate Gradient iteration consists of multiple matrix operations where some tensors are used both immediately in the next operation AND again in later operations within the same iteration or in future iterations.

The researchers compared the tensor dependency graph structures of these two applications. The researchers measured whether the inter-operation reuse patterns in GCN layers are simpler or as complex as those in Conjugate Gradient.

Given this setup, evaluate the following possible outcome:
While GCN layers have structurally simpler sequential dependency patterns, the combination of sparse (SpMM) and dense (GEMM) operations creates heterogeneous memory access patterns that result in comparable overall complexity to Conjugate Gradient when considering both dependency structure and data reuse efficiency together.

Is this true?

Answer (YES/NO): NO